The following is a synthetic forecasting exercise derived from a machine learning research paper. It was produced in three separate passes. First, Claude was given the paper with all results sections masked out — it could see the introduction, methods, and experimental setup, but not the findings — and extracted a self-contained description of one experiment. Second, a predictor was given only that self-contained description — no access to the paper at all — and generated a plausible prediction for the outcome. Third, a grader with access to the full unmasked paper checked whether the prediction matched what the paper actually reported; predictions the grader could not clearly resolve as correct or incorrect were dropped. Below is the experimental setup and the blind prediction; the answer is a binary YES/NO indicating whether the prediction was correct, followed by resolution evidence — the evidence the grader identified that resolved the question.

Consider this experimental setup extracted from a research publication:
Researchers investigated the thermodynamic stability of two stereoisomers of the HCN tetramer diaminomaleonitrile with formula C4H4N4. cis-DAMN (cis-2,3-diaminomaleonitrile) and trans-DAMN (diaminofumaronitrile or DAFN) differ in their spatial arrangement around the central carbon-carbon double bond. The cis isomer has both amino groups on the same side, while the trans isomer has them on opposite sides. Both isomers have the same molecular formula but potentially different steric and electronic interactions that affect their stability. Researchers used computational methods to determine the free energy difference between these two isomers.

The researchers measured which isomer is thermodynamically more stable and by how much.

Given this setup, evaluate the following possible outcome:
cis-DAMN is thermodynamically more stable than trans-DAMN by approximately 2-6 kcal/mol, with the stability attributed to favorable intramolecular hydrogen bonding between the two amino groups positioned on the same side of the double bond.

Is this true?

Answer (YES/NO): NO